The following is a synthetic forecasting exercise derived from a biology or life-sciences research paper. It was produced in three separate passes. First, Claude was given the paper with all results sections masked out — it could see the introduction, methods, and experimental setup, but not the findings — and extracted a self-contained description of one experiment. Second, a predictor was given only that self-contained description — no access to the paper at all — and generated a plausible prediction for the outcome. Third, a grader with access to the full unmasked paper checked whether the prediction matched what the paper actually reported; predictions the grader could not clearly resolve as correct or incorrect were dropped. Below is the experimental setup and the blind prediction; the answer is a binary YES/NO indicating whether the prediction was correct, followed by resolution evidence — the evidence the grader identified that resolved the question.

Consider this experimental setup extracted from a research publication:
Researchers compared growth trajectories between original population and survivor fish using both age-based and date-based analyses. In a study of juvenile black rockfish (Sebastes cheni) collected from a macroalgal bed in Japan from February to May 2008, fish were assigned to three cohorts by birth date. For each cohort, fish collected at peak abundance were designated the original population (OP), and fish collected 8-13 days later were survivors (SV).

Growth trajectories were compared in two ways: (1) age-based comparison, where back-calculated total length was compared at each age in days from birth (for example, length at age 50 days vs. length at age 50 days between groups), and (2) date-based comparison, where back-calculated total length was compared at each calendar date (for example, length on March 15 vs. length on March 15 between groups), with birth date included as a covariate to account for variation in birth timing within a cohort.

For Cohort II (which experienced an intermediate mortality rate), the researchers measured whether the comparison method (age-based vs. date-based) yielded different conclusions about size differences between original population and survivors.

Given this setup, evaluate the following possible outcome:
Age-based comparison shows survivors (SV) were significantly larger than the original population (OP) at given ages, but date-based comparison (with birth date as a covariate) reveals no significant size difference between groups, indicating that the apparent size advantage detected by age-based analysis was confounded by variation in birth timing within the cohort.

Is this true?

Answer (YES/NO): NO